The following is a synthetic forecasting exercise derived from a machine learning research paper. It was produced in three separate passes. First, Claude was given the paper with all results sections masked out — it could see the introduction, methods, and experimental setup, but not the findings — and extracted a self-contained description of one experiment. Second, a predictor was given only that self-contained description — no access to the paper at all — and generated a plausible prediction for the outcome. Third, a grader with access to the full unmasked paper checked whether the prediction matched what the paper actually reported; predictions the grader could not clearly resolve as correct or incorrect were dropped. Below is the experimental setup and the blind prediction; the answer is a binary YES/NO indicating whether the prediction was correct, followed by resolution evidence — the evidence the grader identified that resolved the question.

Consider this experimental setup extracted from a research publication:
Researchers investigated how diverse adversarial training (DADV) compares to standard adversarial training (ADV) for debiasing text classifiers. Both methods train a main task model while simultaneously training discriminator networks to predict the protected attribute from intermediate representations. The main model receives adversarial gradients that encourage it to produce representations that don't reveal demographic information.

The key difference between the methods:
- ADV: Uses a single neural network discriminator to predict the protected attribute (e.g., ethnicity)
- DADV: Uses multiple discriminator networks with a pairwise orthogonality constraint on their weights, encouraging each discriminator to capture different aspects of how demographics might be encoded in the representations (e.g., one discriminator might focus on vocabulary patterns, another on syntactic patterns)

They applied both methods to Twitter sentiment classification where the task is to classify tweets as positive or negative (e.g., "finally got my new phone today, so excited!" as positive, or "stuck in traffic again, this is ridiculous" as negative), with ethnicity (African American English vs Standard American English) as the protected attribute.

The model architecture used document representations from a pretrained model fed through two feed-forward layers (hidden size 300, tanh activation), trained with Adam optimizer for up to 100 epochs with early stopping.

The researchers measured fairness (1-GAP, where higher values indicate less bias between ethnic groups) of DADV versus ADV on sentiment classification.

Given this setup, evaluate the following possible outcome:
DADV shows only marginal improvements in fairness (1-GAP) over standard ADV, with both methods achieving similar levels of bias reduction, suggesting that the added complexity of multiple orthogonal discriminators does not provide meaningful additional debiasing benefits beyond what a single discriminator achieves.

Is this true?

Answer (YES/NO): NO